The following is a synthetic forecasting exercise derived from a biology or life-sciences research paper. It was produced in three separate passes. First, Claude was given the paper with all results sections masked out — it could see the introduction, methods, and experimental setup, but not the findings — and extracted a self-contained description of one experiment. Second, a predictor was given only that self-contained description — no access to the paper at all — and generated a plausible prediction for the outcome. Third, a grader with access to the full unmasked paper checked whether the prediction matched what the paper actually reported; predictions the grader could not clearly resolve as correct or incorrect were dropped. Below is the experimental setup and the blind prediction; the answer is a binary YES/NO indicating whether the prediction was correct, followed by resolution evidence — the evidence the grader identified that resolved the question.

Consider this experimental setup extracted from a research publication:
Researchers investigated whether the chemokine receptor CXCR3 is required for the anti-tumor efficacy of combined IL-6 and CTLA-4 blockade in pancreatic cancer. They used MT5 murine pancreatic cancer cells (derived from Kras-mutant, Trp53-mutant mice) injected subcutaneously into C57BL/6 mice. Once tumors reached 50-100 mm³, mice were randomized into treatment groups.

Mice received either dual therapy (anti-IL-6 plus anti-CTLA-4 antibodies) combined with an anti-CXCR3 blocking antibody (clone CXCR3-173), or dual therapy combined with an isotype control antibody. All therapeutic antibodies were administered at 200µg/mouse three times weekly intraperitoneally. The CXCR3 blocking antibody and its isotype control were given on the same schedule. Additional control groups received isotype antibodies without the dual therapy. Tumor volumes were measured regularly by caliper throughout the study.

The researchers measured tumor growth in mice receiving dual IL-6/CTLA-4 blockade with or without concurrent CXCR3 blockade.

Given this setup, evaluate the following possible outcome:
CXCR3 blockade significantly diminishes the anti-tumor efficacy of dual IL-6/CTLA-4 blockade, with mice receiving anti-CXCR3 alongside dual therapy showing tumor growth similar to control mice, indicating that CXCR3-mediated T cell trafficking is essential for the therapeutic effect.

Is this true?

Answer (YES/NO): YES